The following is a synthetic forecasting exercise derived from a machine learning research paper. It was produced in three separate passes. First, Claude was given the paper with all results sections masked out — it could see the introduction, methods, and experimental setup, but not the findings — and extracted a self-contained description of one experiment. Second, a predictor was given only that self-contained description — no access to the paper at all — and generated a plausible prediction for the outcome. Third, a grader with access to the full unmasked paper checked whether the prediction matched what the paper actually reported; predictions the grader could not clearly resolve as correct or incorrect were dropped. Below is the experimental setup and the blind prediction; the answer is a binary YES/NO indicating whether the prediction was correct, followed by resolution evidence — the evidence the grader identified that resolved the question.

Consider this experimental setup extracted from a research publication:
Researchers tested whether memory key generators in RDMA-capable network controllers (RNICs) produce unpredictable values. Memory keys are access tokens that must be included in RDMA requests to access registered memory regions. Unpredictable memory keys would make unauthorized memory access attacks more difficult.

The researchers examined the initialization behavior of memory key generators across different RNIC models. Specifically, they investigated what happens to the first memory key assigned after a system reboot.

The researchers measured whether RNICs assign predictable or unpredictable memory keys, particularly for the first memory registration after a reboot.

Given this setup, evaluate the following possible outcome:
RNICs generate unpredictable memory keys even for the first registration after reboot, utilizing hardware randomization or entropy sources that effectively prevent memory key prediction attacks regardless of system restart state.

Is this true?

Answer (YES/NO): NO